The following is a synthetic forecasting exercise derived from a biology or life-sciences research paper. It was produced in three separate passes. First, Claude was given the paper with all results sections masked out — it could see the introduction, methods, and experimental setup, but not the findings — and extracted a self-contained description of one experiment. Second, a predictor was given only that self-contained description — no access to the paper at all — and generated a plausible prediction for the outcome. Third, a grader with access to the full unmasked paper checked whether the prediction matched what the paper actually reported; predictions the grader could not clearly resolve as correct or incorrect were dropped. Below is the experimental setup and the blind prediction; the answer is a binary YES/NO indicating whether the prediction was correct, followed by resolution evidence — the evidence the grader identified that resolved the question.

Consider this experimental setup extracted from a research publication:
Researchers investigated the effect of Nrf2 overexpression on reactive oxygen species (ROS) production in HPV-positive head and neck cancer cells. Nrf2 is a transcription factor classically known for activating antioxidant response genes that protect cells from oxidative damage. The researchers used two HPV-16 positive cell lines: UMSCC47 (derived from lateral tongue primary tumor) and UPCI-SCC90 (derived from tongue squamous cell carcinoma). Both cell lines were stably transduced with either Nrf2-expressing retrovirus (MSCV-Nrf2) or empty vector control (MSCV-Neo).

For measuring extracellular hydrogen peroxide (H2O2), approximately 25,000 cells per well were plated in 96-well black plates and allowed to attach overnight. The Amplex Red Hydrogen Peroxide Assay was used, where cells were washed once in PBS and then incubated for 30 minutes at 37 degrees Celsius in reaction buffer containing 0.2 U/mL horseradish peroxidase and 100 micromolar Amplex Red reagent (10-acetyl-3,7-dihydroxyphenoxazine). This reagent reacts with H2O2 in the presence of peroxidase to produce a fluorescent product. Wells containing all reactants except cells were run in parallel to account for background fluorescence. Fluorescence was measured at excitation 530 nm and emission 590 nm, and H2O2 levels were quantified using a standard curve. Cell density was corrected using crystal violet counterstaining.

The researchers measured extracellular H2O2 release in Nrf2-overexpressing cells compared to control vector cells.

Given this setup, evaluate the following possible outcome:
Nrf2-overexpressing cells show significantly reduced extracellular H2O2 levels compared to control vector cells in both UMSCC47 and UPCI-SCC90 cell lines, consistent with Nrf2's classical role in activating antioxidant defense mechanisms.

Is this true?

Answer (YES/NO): NO